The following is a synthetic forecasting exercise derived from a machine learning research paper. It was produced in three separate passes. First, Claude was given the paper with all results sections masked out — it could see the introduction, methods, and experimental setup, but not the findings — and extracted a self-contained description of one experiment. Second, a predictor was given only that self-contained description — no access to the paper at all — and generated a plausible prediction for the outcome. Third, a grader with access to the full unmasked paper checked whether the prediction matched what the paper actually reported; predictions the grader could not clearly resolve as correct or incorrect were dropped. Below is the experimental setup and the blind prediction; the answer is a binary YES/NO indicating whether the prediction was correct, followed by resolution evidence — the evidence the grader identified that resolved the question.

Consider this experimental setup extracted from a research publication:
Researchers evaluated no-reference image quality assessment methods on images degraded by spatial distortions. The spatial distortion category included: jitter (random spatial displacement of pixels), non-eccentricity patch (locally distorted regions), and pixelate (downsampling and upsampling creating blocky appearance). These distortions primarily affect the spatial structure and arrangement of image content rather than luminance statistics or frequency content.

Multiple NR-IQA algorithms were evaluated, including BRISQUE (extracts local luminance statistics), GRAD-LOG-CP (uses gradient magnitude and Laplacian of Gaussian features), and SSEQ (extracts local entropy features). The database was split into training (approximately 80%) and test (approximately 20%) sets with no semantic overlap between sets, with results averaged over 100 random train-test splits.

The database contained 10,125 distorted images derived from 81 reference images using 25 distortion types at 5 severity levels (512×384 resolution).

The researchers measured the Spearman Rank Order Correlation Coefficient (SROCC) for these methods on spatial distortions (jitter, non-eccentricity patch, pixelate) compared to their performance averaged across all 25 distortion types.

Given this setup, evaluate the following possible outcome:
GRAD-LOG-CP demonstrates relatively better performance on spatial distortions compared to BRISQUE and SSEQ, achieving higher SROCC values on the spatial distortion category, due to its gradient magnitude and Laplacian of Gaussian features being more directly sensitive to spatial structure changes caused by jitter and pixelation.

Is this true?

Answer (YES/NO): NO